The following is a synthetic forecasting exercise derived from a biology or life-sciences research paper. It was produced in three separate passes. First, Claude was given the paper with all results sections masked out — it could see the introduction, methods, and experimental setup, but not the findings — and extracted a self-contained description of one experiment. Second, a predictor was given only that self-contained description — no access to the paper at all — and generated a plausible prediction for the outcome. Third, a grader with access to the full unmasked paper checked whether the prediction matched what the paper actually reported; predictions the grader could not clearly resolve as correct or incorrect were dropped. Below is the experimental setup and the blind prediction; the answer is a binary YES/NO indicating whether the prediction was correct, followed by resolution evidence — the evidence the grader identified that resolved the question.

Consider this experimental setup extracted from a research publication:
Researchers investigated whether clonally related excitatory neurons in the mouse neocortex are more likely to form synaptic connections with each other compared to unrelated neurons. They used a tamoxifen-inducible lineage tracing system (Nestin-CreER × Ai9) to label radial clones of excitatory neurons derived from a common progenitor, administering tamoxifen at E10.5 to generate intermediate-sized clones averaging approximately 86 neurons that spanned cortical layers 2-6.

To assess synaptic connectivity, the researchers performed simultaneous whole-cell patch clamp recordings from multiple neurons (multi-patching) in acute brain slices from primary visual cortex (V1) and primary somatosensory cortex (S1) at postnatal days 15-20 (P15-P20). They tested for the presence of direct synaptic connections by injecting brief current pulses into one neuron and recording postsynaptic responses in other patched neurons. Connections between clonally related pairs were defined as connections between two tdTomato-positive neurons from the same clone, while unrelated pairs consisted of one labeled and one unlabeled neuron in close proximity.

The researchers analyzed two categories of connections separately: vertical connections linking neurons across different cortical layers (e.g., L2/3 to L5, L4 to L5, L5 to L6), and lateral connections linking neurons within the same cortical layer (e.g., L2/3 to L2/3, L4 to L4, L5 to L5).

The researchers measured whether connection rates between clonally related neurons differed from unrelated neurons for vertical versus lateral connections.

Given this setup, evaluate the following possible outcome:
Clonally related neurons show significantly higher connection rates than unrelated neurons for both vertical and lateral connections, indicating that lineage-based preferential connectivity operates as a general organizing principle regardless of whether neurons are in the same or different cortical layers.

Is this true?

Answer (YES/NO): NO